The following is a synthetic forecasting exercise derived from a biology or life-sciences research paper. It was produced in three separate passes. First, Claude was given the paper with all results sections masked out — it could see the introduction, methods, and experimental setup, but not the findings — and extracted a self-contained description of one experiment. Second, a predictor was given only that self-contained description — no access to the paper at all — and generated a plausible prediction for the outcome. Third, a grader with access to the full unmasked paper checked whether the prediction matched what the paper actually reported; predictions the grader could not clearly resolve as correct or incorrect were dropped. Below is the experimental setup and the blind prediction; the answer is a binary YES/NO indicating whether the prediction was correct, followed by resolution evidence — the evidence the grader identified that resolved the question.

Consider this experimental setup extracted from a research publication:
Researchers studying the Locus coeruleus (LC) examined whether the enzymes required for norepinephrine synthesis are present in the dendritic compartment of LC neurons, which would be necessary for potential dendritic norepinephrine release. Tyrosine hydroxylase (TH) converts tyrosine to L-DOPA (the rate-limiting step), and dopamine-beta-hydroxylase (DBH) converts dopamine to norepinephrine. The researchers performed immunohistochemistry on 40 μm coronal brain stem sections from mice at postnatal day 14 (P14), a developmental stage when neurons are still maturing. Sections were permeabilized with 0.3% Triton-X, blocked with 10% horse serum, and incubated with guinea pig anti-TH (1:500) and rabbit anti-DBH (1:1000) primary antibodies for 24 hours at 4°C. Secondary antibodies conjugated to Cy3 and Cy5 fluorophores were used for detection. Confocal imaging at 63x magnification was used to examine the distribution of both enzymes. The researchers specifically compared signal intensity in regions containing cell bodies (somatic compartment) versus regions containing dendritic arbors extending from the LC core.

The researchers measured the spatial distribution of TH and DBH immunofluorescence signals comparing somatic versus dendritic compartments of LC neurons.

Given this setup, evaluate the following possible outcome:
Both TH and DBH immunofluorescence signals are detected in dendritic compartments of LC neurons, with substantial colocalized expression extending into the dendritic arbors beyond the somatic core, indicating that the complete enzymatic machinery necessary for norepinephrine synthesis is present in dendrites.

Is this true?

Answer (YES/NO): NO